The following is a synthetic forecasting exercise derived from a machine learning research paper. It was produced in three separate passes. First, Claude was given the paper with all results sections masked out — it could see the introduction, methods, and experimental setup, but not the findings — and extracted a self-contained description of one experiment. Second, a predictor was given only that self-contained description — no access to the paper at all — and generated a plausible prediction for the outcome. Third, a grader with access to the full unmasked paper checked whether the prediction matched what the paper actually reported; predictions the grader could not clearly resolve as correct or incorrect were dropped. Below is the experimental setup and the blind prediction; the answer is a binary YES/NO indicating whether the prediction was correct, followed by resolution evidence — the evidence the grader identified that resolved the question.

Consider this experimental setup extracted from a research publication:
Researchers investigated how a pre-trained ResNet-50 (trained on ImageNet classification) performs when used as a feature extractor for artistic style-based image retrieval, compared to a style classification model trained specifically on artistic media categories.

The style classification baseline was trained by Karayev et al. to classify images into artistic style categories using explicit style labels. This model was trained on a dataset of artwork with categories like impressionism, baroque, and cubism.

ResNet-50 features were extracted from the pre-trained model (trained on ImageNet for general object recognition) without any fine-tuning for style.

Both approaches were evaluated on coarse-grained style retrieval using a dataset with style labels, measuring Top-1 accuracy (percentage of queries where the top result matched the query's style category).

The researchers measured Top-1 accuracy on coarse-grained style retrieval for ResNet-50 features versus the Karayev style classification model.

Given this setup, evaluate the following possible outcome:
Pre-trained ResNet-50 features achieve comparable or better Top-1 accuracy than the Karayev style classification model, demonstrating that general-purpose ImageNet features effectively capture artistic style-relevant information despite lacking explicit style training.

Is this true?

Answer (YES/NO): YES